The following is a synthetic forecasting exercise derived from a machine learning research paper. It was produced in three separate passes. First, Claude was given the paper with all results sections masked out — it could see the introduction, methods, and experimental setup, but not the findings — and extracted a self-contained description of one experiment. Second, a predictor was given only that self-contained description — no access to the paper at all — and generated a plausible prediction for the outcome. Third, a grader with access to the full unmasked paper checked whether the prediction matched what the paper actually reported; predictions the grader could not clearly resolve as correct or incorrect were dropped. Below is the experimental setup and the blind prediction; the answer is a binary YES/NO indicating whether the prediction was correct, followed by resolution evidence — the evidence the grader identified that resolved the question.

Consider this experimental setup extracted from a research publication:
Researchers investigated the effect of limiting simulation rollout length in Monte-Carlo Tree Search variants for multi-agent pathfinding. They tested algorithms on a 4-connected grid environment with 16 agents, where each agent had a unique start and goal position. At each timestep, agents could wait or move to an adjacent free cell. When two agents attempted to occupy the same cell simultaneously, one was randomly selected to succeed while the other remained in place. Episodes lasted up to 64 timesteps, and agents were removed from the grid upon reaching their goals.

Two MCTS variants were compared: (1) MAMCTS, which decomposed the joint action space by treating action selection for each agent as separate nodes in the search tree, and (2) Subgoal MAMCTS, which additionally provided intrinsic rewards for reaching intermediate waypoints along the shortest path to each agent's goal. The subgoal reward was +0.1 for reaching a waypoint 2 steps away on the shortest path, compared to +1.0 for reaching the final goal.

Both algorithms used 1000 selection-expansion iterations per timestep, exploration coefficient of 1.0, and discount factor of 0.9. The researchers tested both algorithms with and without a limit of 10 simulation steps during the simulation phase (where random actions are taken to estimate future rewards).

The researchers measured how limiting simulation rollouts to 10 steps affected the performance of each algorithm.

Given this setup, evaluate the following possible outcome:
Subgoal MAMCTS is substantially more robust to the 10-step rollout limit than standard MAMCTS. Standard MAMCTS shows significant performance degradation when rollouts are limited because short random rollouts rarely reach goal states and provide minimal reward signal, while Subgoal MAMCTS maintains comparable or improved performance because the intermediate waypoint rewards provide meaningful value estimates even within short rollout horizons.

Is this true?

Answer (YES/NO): YES